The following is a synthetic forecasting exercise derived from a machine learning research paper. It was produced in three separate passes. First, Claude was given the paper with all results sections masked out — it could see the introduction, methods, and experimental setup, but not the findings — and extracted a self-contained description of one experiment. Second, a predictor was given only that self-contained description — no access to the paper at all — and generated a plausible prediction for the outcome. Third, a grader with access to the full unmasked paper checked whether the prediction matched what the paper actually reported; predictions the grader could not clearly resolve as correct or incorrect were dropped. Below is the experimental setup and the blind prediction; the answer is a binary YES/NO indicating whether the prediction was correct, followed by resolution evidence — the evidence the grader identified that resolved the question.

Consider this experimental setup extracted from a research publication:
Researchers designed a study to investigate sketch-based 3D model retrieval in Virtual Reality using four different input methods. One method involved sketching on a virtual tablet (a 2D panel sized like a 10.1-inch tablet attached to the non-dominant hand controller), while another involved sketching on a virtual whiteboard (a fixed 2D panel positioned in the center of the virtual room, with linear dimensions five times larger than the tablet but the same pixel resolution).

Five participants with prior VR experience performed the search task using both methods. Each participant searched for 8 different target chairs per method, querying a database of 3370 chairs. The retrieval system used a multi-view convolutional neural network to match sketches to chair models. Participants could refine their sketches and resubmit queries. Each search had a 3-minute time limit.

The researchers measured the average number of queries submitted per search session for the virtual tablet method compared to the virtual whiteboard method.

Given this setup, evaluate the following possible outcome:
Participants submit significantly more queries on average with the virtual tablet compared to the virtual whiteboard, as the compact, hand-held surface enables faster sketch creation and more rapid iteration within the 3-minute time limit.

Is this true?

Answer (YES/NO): YES